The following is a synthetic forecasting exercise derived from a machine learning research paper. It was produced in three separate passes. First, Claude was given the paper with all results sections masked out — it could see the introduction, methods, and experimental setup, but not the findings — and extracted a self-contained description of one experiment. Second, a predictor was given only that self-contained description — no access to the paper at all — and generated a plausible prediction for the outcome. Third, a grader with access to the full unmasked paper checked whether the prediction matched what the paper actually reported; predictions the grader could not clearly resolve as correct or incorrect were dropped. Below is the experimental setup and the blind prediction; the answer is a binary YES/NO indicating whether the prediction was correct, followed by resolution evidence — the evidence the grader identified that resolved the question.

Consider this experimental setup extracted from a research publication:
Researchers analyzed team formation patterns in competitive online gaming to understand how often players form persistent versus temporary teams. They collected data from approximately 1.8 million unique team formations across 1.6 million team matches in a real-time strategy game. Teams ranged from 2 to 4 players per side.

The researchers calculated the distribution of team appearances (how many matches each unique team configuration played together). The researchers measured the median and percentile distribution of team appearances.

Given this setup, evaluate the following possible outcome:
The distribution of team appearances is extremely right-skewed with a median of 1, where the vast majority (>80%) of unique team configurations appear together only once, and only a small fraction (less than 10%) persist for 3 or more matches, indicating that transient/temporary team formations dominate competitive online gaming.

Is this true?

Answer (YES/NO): NO